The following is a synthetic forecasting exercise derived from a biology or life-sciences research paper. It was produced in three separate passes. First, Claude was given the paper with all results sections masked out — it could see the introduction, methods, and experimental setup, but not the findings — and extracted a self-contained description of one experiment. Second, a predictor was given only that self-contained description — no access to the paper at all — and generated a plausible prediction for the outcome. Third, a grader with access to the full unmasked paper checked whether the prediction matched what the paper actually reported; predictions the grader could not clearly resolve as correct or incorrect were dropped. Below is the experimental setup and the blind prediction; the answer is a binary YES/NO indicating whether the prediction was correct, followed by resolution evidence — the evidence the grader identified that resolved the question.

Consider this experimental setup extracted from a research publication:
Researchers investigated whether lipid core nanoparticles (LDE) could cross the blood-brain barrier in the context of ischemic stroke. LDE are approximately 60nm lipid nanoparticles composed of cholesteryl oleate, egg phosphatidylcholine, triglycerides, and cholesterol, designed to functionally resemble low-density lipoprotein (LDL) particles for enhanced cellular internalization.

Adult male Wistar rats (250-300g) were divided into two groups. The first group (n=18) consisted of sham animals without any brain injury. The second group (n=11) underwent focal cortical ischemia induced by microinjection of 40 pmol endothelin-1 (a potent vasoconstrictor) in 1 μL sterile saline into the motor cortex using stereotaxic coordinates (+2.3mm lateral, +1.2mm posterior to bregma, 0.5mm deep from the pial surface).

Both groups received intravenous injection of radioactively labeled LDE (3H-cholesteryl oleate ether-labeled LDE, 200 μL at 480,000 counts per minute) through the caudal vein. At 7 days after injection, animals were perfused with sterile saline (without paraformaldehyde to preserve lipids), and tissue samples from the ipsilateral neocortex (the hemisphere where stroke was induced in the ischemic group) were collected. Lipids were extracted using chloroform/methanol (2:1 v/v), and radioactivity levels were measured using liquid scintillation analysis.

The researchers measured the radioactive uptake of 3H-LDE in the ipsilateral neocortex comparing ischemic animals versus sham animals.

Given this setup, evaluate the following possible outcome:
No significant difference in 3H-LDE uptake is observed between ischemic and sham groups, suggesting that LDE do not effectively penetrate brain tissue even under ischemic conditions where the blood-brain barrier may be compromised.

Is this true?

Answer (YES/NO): NO